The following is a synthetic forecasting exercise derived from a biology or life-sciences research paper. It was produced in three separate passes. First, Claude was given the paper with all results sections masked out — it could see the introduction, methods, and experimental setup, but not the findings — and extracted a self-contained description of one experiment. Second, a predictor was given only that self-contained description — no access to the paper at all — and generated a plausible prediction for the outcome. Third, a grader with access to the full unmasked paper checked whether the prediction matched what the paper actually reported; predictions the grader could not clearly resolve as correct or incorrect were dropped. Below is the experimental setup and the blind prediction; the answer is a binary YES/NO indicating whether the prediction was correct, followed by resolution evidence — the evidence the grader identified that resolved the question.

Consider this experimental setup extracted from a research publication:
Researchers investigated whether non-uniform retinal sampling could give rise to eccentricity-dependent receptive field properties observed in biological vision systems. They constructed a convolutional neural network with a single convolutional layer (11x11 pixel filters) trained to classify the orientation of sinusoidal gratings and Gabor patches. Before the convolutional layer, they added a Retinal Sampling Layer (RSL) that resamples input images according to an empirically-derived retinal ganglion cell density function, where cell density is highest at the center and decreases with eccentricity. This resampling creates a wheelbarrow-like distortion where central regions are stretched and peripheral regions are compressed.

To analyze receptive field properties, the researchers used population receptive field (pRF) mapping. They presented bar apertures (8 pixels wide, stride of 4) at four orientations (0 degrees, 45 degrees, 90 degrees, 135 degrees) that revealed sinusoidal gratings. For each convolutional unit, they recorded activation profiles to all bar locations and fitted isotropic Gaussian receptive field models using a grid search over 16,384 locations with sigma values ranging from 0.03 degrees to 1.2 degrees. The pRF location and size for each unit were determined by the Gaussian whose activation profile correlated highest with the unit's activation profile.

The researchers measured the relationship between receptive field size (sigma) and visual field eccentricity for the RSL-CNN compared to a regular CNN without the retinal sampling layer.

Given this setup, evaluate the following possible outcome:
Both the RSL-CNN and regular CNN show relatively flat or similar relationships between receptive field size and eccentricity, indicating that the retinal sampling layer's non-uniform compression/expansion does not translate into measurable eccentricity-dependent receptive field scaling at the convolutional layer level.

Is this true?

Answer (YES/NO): NO